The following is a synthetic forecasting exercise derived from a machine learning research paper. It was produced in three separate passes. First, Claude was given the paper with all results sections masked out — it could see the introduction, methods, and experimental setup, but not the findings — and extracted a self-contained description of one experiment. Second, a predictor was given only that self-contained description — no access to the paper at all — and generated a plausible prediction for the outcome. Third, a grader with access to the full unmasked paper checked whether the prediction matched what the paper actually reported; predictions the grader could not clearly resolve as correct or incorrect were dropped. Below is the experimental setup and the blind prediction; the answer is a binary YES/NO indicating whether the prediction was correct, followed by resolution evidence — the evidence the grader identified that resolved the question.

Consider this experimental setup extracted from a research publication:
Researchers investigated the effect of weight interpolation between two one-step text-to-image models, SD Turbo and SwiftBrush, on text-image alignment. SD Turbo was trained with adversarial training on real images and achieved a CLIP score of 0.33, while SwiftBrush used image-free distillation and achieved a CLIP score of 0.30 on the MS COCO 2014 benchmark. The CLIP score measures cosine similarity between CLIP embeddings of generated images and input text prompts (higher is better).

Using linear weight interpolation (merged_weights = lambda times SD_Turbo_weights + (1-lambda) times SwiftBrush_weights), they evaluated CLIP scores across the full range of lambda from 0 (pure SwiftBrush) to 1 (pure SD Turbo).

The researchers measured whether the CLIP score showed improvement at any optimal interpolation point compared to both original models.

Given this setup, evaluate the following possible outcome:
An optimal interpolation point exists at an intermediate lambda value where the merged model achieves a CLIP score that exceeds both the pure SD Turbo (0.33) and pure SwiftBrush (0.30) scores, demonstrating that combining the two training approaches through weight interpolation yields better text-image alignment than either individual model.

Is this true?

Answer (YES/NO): NO